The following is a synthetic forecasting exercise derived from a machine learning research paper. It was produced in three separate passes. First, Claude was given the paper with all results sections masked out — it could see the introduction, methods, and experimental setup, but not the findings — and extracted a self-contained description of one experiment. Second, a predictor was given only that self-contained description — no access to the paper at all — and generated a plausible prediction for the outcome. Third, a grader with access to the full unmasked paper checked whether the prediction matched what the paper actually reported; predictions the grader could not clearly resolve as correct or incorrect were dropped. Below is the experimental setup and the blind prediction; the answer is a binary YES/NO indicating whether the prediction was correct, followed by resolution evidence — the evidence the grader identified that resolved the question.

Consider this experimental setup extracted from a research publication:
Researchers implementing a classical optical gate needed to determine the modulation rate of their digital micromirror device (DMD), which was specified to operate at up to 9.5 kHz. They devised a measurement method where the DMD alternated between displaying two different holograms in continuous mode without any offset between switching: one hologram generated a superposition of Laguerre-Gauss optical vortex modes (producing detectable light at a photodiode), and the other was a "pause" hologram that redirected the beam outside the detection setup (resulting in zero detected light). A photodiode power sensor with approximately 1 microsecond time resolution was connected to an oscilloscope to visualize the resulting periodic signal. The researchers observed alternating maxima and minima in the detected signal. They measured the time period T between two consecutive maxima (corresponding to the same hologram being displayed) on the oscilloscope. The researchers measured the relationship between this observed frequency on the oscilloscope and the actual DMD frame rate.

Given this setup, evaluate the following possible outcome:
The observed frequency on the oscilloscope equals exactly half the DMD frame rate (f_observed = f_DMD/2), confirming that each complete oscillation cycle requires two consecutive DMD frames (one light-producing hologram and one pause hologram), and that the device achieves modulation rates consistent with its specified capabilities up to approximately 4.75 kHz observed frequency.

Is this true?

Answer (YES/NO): YES